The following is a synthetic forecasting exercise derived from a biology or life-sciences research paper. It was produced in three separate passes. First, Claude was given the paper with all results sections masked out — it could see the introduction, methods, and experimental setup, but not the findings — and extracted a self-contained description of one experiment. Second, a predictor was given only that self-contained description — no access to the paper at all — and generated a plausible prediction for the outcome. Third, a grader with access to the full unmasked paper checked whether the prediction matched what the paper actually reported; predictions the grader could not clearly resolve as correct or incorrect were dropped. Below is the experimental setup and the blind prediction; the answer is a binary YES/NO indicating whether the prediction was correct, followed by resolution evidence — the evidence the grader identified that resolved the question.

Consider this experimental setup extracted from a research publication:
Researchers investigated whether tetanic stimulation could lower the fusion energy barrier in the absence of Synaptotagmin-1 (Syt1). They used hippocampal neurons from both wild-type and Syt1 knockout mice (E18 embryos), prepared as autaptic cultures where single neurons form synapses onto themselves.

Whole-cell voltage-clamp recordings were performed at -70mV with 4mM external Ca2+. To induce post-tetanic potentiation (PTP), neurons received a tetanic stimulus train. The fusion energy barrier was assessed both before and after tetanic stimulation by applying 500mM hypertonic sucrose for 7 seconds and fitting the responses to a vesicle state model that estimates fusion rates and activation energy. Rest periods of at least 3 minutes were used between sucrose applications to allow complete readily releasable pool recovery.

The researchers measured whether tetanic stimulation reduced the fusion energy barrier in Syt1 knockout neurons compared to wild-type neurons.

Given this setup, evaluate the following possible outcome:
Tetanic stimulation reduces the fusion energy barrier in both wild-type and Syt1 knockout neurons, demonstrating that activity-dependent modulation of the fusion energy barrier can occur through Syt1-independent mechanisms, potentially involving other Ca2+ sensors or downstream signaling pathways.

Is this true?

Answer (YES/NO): YES